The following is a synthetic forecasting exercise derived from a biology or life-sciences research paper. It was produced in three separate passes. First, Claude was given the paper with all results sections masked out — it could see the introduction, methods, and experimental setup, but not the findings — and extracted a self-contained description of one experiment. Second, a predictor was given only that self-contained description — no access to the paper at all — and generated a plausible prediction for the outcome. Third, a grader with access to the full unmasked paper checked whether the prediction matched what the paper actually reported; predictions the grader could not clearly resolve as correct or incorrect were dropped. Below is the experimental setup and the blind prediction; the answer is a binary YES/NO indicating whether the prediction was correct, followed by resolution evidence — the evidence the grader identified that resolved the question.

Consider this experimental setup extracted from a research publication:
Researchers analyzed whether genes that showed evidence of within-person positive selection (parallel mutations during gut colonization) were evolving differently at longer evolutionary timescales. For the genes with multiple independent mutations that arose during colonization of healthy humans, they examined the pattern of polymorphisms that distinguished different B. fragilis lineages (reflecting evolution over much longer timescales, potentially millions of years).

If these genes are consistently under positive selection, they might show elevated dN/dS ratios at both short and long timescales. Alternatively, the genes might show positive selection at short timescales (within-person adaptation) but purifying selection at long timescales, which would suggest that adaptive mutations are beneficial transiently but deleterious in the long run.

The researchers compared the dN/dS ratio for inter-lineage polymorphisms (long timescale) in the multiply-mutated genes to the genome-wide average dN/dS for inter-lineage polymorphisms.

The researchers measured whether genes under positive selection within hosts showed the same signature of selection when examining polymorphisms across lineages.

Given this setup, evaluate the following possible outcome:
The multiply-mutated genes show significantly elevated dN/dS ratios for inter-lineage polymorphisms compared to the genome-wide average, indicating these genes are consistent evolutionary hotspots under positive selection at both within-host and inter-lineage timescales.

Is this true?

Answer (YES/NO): NO